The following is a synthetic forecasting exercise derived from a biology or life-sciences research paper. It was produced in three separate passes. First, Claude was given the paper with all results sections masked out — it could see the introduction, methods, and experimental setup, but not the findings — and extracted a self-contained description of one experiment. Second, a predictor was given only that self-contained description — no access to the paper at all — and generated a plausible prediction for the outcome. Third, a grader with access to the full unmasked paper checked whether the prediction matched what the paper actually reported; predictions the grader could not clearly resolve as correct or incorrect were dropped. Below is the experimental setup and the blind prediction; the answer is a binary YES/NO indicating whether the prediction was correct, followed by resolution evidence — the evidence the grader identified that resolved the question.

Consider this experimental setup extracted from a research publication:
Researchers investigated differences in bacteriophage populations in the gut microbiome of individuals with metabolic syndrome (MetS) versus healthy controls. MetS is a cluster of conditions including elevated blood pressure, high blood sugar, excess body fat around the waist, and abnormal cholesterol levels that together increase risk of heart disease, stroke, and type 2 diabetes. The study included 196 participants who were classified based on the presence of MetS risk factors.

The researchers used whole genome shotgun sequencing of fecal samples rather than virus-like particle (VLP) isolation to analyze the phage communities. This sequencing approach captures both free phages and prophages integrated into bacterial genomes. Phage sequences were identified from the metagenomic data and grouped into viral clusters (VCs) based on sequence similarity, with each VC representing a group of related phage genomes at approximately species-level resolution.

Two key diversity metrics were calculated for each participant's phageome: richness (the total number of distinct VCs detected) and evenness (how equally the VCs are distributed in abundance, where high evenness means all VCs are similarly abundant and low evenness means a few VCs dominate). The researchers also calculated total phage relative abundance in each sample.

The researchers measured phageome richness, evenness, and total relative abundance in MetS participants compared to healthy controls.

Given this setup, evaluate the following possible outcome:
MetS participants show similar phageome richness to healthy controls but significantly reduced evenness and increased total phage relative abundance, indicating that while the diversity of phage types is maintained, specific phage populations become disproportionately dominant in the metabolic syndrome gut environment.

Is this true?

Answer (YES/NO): NO